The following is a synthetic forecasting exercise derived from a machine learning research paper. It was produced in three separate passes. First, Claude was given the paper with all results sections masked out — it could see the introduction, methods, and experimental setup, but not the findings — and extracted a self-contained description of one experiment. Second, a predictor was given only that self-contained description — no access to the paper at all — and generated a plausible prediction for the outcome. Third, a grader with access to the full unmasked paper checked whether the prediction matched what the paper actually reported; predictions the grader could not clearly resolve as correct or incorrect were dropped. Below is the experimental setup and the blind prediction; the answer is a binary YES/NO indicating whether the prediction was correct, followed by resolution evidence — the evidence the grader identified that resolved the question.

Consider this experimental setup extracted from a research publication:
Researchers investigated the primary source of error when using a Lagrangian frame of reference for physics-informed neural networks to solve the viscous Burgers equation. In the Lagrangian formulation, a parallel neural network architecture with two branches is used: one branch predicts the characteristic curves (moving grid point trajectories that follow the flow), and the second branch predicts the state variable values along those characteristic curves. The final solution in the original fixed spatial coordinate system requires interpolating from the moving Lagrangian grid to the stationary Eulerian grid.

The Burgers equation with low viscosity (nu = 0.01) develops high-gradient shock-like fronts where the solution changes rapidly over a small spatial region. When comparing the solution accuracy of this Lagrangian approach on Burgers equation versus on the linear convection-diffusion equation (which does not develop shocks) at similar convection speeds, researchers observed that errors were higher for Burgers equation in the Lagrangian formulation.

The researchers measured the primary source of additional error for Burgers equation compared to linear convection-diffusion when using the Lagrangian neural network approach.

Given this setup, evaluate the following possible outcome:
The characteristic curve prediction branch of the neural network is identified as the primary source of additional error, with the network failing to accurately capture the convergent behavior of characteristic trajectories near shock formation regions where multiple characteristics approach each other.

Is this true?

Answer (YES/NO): NO